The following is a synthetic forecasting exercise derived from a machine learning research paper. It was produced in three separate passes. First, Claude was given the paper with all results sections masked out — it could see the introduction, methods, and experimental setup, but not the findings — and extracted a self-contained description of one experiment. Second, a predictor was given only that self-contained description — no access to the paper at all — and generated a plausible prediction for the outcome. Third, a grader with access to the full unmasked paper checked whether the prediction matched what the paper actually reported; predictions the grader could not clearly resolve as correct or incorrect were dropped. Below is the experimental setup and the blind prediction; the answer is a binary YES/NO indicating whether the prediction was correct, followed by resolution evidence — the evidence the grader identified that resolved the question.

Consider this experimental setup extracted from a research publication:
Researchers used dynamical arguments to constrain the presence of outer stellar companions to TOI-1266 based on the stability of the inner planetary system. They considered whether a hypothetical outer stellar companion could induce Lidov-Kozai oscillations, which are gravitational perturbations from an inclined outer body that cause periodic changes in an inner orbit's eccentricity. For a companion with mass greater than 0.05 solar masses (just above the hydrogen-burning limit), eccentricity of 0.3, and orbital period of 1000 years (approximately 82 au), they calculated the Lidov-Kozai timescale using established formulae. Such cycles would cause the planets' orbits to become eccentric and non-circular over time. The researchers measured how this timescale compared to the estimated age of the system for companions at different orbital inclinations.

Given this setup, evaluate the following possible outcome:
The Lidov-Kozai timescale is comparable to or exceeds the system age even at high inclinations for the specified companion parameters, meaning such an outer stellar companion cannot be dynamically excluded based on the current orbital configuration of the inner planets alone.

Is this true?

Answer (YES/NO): NO